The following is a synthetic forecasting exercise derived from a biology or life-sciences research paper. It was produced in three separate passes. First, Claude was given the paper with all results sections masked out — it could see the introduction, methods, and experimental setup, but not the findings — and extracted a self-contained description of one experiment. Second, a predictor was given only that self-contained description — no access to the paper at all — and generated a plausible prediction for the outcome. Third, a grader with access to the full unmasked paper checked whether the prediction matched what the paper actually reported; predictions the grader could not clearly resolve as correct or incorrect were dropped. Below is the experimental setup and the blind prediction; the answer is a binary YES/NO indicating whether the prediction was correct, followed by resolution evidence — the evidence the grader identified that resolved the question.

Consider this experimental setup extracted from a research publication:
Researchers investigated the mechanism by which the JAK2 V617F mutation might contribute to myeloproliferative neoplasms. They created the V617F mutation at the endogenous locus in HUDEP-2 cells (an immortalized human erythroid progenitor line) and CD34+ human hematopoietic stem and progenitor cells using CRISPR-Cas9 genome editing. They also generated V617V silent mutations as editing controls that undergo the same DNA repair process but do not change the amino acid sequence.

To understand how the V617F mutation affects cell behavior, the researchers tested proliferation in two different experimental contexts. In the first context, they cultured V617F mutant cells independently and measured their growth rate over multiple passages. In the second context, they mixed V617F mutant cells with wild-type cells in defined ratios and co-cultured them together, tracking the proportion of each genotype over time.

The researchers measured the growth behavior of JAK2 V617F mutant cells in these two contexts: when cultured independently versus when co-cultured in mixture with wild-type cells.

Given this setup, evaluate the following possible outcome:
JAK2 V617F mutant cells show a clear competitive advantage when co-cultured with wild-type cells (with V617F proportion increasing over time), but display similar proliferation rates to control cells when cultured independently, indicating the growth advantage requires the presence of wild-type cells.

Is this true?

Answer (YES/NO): YES